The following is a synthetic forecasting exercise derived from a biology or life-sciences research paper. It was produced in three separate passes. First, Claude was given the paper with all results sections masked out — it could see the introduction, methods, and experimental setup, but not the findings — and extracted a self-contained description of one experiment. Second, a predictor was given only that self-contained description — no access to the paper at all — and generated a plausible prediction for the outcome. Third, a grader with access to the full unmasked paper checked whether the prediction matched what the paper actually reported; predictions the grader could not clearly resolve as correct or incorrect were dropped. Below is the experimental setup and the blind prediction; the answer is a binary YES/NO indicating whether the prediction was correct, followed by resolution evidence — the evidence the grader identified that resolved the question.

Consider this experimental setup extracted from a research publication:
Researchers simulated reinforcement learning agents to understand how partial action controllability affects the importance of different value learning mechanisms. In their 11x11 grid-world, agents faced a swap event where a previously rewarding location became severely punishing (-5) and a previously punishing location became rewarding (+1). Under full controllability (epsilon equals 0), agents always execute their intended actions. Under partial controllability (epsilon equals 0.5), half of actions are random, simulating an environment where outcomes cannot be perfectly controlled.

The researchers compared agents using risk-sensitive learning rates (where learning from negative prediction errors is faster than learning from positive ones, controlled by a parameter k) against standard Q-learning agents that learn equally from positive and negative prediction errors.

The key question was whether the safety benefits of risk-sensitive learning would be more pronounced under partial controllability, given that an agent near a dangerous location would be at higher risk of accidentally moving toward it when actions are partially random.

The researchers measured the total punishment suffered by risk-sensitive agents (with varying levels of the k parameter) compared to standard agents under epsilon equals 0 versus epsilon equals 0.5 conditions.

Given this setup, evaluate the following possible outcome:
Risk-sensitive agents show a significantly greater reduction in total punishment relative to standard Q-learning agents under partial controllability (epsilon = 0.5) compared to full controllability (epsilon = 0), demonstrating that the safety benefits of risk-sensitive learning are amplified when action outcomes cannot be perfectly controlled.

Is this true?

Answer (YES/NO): NO